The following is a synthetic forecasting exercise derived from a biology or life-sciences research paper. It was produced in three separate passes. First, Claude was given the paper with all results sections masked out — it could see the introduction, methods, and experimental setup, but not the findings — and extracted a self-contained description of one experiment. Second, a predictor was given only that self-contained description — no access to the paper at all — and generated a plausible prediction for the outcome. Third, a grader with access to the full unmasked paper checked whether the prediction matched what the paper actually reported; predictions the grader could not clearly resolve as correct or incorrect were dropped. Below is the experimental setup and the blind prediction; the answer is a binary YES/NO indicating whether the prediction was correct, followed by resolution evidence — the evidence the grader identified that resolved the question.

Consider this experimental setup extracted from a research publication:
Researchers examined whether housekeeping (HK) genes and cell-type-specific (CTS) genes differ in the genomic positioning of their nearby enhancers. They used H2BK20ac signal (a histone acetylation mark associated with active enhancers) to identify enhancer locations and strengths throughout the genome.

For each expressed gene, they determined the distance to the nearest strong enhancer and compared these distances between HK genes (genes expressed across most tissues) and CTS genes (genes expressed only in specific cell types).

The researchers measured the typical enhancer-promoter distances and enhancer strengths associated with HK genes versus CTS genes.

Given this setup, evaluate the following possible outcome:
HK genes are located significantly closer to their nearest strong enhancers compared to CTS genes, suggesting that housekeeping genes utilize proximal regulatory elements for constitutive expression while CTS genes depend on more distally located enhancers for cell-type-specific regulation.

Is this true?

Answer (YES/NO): NO